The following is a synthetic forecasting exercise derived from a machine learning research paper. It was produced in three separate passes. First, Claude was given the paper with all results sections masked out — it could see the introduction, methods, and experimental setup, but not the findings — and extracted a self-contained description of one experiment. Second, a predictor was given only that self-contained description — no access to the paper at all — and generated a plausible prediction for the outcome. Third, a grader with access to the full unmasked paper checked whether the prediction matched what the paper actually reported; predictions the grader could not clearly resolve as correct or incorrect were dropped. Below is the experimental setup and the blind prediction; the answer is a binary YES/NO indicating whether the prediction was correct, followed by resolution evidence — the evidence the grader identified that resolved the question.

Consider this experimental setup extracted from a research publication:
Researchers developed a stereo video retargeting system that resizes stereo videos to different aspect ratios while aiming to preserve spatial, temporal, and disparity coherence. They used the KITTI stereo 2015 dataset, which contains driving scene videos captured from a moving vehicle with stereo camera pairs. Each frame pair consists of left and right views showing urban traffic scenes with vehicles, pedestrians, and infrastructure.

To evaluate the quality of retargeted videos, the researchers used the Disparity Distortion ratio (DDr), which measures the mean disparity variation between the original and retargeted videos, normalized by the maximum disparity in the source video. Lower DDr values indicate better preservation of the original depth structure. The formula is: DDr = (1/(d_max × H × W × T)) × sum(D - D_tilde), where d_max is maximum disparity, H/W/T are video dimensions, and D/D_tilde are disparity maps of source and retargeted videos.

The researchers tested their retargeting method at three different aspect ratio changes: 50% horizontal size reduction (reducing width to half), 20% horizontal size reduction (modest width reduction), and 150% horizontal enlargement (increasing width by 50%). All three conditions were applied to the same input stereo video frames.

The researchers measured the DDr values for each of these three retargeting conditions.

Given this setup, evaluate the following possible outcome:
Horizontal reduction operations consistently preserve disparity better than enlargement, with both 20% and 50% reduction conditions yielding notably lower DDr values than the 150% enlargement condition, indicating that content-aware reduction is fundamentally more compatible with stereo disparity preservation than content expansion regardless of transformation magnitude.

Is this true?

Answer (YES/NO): NO